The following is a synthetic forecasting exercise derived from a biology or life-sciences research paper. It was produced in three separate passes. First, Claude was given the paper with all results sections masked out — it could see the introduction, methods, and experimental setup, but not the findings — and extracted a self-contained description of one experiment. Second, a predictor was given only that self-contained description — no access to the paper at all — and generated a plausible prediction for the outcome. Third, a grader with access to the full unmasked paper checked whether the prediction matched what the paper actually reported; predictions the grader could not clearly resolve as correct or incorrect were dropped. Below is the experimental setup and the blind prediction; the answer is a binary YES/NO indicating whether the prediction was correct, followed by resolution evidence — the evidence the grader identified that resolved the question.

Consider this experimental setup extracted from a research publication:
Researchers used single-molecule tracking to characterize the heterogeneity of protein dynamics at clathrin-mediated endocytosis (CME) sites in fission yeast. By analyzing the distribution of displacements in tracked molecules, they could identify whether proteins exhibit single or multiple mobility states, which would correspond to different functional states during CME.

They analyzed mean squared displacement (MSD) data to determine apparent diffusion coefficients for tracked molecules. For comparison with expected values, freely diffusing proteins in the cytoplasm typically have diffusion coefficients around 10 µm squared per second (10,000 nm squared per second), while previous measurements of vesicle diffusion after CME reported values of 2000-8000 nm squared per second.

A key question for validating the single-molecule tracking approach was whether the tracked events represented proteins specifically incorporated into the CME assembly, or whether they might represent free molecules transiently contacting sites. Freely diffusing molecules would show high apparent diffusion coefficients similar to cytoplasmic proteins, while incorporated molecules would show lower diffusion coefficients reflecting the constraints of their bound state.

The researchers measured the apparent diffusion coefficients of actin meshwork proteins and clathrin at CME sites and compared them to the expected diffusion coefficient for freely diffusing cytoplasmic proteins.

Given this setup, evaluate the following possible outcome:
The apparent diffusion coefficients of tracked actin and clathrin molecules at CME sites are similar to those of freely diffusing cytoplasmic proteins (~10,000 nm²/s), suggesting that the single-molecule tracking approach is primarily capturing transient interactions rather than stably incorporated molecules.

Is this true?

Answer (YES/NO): NO